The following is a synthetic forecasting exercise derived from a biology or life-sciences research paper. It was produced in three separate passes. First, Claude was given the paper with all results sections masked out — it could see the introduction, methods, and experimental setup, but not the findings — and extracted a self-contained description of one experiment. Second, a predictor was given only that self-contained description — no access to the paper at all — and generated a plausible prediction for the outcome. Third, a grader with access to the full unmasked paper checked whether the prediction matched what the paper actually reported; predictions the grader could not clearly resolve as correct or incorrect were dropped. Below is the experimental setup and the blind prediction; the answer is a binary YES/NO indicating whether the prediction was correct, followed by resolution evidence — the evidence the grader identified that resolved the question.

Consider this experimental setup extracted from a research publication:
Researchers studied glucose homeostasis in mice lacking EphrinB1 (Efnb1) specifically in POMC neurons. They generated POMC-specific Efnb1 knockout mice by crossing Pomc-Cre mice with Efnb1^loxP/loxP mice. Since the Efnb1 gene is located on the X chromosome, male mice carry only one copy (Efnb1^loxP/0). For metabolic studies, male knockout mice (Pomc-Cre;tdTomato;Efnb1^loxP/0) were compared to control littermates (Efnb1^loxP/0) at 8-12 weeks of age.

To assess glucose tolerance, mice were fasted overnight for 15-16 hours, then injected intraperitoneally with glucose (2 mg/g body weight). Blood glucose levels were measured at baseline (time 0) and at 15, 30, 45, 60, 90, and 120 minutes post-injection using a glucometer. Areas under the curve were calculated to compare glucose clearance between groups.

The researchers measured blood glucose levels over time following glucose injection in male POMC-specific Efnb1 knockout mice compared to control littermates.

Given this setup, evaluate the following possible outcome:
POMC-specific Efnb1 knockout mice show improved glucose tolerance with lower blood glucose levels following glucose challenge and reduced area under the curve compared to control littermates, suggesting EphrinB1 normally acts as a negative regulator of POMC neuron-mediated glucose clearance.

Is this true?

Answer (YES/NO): NO